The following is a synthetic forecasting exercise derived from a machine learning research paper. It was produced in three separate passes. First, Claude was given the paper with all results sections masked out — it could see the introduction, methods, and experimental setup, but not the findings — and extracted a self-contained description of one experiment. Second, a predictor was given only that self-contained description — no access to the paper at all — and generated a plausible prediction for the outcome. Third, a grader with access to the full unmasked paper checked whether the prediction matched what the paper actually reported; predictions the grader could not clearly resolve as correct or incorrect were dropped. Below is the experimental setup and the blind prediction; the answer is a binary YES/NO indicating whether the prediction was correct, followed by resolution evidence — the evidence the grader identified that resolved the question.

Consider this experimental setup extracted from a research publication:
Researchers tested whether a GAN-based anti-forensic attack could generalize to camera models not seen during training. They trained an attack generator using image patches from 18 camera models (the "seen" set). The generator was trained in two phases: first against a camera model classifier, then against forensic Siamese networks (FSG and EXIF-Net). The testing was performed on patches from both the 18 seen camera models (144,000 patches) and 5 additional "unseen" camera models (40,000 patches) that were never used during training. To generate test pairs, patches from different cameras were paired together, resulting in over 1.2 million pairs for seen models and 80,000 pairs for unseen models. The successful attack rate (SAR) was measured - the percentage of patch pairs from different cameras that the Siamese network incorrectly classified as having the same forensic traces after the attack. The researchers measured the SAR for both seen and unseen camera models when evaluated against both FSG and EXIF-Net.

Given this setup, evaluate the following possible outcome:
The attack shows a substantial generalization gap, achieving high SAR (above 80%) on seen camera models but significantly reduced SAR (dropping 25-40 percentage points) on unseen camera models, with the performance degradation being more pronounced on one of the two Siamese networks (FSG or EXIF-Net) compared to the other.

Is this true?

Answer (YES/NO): NO